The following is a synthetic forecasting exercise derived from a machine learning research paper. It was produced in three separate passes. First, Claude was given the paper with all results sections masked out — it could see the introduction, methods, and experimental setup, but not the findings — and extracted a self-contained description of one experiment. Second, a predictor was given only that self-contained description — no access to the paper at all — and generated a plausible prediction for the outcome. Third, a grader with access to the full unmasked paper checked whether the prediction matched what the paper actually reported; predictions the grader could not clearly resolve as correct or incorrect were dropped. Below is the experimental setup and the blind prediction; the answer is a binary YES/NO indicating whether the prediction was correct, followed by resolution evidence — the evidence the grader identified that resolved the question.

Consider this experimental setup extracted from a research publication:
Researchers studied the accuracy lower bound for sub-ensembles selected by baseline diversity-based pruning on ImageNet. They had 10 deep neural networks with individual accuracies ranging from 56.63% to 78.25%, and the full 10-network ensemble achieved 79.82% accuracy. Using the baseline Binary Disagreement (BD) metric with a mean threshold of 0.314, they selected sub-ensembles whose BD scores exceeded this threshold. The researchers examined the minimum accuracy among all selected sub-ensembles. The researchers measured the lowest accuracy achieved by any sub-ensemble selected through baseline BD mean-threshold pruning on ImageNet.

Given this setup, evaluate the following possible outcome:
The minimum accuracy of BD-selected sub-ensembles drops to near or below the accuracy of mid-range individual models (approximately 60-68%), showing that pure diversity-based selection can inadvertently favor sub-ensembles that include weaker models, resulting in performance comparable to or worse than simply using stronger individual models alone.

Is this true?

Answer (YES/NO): YES